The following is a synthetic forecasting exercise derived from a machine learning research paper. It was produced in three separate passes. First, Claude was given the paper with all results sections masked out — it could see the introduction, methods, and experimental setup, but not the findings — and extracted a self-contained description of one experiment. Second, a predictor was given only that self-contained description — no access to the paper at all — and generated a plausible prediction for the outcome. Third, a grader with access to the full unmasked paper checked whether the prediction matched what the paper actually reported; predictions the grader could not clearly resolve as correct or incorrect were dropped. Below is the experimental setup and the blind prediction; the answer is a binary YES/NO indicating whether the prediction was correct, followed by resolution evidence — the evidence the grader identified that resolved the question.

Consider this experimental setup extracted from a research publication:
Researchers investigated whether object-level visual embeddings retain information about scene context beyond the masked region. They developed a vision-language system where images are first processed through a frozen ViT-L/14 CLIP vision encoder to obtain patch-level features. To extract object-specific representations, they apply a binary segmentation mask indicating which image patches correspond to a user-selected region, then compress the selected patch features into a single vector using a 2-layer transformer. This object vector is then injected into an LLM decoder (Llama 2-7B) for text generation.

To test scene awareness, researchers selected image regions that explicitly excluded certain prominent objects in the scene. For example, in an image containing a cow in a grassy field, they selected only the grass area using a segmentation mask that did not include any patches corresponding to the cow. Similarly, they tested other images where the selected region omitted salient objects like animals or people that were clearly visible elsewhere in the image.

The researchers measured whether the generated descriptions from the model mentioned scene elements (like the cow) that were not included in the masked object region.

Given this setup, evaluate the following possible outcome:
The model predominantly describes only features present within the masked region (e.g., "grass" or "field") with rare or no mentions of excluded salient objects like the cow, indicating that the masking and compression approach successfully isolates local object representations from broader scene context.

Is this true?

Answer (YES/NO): NO